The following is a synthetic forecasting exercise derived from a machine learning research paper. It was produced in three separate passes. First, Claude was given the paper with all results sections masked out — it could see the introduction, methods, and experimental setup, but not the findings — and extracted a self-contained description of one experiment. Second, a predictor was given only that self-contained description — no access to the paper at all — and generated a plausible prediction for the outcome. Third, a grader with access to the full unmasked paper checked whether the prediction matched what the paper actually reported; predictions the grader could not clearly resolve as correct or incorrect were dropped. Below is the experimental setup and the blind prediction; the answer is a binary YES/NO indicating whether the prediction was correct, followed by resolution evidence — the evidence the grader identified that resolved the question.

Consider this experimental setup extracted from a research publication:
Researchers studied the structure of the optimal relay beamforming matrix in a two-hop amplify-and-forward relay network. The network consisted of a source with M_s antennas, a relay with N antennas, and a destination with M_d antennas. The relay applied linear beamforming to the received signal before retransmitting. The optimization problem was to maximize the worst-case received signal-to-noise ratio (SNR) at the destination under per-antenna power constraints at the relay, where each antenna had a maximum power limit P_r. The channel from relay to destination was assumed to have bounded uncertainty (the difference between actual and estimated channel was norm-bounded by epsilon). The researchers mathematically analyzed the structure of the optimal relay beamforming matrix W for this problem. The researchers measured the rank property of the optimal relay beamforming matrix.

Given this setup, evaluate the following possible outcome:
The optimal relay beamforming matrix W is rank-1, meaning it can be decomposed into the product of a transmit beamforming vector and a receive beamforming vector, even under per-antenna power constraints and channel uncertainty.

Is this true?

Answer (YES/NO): YES